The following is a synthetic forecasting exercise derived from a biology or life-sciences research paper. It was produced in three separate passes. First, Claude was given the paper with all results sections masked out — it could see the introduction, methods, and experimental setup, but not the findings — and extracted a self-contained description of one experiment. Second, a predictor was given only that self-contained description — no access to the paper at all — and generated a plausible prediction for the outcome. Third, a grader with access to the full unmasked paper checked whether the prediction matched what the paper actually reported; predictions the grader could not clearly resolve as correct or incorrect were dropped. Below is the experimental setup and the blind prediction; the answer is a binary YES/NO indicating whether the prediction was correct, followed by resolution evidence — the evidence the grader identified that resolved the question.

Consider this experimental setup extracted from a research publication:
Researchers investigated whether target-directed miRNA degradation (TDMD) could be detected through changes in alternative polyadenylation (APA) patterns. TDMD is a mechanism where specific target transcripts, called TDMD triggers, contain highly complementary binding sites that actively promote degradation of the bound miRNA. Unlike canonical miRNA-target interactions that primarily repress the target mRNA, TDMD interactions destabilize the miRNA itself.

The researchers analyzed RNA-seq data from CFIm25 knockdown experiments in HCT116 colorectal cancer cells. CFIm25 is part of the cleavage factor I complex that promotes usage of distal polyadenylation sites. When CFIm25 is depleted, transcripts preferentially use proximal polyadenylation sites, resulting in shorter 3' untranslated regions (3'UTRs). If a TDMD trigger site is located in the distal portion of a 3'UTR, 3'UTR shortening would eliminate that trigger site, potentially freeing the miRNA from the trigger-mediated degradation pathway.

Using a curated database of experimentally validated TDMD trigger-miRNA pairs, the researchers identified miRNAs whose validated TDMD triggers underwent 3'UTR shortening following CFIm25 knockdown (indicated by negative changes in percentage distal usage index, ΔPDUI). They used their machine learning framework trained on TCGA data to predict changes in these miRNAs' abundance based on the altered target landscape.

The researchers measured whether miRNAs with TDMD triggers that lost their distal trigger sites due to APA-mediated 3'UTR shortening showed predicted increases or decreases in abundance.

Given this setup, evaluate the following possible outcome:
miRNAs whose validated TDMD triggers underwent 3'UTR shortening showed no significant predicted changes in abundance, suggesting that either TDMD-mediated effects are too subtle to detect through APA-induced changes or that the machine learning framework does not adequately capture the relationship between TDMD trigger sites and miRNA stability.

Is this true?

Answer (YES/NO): NO